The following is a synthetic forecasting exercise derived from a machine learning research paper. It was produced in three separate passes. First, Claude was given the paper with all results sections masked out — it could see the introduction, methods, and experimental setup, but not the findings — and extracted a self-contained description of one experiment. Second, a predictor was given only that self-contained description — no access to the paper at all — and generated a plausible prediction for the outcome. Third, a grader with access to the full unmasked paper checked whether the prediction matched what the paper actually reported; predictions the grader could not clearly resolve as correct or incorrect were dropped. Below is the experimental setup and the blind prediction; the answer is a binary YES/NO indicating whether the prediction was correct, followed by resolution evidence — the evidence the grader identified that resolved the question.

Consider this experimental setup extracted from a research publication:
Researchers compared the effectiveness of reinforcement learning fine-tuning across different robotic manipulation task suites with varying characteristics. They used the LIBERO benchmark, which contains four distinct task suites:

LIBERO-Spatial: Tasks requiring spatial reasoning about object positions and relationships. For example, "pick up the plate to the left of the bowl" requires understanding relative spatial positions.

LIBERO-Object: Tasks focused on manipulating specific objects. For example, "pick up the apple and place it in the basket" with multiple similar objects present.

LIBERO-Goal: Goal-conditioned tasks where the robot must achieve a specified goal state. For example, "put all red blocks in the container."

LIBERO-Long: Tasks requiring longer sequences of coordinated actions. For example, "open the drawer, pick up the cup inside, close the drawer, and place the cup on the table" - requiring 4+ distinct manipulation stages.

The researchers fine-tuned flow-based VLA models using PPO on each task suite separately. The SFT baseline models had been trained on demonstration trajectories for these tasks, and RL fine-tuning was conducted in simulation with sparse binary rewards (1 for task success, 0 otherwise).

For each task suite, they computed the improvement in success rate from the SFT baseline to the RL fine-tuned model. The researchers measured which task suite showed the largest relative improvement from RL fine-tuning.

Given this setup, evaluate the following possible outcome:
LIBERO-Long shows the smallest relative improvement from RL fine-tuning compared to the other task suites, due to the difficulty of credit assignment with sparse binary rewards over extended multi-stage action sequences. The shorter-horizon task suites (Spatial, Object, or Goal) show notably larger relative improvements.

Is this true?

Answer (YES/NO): NO